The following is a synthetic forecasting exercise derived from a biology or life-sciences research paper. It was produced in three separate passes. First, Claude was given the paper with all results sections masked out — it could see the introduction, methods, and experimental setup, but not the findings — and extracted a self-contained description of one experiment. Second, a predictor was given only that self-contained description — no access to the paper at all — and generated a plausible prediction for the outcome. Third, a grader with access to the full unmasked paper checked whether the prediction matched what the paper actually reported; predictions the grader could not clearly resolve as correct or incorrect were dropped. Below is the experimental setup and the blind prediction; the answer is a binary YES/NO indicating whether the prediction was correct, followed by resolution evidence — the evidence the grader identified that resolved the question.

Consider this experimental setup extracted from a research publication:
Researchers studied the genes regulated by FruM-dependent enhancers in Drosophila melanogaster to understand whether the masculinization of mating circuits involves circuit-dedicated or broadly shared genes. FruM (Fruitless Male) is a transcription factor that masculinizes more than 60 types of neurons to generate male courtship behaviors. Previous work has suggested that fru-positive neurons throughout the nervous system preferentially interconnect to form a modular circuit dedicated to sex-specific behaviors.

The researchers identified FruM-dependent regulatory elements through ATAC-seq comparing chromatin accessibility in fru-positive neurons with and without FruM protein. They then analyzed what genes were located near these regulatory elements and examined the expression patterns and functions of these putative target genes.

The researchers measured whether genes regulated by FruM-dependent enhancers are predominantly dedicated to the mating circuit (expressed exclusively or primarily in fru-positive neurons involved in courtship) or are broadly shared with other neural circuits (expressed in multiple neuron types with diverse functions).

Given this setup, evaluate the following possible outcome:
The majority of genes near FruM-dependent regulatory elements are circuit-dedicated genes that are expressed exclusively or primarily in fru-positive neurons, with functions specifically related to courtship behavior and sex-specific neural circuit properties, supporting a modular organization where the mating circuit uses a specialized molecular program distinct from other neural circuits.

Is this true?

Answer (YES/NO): NO